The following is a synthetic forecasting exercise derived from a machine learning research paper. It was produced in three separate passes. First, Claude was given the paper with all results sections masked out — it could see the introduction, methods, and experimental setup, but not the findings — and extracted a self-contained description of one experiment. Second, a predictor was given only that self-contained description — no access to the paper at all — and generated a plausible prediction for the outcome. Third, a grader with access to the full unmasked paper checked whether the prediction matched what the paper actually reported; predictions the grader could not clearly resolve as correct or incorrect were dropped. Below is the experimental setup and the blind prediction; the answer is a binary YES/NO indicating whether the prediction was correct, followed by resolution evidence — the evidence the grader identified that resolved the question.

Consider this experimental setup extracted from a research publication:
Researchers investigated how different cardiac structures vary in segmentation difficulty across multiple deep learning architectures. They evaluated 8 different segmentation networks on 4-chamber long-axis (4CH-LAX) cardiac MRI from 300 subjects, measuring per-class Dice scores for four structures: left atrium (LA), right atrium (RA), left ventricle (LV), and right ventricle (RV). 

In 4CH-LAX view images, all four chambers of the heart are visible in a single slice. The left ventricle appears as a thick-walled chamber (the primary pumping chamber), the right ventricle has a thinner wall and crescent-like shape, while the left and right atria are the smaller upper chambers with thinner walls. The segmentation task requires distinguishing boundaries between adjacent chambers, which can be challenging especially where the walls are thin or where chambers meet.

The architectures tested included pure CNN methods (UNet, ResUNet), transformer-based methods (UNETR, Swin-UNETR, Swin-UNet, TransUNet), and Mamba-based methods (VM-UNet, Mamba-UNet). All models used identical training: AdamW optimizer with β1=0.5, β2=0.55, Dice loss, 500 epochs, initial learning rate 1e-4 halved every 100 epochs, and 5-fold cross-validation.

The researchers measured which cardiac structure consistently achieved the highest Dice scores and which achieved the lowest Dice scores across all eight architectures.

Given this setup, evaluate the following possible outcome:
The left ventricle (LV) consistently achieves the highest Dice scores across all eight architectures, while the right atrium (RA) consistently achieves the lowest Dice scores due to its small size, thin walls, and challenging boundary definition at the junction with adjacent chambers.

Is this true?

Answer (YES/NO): YES